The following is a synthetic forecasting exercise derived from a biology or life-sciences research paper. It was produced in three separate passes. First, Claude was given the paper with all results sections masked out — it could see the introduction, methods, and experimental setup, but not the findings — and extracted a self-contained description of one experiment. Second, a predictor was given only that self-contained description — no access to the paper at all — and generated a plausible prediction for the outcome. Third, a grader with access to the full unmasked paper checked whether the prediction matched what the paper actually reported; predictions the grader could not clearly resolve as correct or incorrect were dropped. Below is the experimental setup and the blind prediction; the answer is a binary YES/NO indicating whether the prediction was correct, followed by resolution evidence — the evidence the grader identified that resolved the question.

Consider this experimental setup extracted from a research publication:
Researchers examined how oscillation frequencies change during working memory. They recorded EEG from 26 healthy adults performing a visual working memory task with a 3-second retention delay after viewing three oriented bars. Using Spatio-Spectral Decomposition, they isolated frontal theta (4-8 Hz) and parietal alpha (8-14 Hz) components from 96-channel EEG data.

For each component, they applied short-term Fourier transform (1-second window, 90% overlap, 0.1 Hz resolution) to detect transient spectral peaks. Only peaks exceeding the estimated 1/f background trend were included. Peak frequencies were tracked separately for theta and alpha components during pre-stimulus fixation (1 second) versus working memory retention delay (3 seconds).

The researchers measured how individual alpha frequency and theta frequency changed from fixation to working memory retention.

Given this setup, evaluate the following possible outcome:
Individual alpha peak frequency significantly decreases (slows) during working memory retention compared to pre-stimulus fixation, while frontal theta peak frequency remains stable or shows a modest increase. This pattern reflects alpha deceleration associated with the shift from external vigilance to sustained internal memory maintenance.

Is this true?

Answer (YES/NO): NO